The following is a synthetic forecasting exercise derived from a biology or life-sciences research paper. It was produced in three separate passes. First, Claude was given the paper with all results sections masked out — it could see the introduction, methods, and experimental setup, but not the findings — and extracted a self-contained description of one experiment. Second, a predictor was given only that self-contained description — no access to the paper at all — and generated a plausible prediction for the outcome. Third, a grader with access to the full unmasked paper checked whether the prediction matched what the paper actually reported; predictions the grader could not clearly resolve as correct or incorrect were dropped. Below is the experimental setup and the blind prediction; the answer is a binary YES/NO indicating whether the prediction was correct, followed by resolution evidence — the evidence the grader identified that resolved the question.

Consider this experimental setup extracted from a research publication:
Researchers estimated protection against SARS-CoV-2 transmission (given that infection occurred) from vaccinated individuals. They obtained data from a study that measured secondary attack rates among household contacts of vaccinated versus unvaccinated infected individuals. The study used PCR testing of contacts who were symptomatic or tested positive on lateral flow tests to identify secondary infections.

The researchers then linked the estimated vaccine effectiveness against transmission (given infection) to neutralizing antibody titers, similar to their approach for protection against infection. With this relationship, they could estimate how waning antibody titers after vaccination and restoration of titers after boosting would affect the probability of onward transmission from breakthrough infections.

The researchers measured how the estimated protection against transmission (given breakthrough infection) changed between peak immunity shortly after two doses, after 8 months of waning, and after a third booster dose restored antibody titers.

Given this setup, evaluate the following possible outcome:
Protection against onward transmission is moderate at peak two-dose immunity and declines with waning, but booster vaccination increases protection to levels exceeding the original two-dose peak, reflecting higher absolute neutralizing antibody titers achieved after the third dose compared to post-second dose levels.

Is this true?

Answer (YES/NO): YES